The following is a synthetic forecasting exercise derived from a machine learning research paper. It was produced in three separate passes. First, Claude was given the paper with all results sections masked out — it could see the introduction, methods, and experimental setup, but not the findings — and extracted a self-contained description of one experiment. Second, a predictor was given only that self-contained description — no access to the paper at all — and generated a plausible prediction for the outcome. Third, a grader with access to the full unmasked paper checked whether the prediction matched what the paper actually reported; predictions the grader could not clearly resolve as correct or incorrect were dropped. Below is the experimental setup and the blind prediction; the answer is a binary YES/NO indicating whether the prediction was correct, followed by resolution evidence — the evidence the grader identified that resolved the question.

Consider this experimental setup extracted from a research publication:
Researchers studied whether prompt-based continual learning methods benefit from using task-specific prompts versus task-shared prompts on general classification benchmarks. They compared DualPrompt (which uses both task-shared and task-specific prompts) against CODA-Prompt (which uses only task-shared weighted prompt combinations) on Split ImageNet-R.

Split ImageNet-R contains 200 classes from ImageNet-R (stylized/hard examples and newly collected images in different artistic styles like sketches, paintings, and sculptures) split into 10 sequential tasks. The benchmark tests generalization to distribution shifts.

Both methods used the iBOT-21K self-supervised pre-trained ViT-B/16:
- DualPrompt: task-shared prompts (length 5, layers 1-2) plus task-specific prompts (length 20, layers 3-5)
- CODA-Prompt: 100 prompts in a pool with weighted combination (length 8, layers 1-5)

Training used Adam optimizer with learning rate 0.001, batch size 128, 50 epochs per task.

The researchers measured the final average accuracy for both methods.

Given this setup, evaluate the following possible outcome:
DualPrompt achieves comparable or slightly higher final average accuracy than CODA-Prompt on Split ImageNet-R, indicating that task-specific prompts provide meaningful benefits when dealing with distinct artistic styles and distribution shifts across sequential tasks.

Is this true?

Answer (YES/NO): NO